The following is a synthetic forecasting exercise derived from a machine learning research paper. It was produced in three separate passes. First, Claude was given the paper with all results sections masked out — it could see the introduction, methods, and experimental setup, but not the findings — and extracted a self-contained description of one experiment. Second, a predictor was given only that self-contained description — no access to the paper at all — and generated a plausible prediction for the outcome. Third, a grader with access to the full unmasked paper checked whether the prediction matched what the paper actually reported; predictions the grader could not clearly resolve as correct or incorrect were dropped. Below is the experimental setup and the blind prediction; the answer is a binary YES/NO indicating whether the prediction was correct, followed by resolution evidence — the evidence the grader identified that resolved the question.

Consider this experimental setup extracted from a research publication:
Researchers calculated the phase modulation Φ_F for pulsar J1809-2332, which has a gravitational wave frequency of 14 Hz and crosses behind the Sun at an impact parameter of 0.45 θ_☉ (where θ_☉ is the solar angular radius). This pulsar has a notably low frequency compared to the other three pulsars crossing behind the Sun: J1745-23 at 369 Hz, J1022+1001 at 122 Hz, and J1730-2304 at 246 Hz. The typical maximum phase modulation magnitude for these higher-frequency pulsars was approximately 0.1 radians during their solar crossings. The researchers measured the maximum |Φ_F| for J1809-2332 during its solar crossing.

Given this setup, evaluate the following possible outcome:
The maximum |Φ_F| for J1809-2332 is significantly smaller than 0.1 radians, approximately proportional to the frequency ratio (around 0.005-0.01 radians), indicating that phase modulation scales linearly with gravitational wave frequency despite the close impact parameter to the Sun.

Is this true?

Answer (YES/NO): YES